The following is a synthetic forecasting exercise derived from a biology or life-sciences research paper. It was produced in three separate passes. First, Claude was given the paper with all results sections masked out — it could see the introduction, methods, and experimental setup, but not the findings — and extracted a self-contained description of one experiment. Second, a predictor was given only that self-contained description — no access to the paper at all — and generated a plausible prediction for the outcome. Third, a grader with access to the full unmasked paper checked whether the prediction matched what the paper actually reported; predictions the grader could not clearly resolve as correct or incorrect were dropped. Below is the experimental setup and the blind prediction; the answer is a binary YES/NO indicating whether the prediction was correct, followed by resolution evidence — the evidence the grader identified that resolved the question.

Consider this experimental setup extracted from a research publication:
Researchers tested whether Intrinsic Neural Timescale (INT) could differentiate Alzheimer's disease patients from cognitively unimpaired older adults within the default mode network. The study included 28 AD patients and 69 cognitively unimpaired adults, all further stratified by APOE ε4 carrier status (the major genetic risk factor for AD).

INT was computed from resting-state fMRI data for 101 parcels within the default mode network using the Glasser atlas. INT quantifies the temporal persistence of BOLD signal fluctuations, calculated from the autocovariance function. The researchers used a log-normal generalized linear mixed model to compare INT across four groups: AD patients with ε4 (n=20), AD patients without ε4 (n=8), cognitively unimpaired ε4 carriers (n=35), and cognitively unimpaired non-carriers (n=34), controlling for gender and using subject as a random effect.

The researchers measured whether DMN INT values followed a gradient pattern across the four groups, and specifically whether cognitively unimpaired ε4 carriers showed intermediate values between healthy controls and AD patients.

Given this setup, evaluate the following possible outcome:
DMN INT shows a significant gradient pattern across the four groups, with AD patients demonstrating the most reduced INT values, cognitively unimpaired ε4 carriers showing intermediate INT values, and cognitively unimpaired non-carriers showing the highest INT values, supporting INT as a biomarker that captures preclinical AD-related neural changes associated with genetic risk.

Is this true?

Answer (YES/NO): YES